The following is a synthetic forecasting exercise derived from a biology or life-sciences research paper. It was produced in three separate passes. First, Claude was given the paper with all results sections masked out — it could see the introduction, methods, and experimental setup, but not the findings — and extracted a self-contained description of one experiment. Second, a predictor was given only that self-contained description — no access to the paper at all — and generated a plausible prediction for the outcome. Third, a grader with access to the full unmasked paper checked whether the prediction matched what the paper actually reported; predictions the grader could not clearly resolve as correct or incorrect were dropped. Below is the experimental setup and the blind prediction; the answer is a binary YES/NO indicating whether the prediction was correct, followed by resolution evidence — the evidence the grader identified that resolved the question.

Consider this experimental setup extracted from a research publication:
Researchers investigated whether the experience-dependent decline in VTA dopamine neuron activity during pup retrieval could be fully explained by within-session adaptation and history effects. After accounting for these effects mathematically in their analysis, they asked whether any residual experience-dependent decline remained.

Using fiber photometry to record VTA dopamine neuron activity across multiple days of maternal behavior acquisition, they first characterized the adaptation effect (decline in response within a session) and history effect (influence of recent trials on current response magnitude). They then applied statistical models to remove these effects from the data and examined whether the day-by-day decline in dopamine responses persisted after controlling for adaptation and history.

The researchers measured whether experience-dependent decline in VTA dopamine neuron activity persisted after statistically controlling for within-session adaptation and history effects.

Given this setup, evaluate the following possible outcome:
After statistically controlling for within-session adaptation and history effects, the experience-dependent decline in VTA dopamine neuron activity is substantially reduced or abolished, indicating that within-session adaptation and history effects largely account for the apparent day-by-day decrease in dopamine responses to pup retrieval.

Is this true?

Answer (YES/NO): NO